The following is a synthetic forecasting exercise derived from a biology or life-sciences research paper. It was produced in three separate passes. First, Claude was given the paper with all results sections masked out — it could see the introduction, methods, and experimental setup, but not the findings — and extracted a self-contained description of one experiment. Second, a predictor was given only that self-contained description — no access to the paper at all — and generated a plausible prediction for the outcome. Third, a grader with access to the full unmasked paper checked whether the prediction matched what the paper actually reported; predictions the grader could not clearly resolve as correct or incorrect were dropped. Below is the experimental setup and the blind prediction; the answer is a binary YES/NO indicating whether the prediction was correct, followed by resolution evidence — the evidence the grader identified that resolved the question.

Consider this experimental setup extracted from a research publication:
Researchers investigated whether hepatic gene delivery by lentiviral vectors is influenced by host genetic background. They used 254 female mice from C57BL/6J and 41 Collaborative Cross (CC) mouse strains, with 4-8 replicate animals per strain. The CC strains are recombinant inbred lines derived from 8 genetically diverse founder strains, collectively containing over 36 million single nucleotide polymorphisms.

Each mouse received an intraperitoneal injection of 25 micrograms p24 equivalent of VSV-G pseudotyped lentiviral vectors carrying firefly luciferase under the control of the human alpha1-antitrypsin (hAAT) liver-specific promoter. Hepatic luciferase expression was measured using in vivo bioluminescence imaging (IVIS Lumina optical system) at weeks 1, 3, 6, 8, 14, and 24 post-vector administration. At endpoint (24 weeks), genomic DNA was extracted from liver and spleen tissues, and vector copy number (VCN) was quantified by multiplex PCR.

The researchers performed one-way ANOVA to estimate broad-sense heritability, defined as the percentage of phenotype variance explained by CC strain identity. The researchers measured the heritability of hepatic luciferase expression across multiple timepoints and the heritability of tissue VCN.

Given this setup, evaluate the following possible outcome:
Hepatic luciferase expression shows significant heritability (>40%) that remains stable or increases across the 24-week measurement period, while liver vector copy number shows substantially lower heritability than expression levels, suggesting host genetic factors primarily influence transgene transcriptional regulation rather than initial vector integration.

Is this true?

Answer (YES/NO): NO